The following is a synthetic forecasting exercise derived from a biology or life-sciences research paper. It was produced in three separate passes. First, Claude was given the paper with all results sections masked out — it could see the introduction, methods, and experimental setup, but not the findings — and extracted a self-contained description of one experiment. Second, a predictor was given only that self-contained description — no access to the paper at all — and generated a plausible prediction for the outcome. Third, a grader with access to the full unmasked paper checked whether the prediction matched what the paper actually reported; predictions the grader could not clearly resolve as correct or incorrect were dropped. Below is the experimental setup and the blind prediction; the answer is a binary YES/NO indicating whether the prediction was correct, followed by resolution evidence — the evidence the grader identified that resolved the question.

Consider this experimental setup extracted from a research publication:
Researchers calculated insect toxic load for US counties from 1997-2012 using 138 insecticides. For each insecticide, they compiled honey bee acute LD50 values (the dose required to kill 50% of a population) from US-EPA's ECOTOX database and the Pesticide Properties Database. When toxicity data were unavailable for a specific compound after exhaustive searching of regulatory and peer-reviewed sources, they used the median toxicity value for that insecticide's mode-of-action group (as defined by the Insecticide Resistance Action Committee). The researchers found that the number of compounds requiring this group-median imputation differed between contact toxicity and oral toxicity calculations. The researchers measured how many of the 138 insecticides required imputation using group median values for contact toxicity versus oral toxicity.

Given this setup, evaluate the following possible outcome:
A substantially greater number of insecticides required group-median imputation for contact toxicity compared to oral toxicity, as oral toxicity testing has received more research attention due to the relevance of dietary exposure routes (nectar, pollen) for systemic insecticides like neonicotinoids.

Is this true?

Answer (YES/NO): NO